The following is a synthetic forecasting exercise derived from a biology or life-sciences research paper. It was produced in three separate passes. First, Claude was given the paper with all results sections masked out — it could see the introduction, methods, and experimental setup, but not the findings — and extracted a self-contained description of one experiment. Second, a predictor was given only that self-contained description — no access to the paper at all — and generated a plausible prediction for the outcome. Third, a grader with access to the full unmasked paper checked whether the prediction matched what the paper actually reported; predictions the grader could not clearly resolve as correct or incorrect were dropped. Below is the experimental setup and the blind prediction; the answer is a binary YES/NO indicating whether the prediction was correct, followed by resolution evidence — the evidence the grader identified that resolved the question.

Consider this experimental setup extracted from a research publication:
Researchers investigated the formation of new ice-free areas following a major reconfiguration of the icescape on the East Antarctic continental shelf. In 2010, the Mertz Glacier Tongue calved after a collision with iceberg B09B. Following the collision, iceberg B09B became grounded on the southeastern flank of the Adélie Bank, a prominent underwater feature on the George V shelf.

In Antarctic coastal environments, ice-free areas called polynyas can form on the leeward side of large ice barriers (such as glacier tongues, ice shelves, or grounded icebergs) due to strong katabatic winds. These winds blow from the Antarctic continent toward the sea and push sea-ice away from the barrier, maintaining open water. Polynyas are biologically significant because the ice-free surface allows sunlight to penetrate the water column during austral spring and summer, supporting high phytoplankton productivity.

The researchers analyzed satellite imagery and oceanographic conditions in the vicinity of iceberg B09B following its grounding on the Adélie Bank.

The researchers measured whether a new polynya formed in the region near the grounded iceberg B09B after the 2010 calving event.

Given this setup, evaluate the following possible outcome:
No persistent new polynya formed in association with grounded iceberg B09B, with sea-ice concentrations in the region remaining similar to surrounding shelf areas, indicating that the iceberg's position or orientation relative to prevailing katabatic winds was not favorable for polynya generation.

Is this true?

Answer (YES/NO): NO